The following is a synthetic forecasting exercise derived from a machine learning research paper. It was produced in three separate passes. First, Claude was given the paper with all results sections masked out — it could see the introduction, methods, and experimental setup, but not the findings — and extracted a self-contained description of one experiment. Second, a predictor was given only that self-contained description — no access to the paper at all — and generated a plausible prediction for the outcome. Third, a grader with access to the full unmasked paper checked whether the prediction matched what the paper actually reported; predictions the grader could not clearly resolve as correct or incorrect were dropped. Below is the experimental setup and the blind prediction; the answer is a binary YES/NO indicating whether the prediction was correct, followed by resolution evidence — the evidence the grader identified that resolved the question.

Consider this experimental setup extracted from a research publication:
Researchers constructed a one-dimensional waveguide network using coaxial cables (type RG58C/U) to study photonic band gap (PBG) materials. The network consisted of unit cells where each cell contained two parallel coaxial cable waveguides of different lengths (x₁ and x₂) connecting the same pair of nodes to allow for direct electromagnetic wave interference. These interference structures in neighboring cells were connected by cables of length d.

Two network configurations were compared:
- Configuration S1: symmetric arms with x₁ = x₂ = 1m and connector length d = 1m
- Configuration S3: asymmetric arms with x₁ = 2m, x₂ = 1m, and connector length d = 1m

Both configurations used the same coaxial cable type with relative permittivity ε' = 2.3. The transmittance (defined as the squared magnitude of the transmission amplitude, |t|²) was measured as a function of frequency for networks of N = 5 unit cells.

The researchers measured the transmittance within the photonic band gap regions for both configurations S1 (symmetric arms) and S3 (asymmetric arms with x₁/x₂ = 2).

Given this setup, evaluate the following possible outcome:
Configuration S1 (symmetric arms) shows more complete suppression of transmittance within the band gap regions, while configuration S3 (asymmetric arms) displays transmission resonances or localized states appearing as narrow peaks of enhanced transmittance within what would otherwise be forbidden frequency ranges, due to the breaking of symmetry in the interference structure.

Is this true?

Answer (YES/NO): NO